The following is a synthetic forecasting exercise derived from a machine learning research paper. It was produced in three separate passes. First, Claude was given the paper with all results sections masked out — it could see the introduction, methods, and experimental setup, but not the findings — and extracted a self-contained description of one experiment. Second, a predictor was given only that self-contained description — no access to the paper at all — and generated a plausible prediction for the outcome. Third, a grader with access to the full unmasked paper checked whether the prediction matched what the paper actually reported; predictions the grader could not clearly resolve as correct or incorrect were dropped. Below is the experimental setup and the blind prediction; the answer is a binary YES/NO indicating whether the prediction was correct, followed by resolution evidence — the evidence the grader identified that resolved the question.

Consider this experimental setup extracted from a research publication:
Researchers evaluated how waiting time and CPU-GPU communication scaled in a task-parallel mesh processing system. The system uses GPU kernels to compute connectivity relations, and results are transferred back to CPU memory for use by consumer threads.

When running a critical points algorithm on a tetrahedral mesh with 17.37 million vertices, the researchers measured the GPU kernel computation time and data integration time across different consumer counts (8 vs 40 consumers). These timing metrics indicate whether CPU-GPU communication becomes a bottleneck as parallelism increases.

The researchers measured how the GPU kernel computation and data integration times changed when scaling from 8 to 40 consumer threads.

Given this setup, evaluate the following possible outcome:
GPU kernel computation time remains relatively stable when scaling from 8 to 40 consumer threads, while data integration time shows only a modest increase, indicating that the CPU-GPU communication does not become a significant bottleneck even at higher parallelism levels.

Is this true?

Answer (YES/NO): NO